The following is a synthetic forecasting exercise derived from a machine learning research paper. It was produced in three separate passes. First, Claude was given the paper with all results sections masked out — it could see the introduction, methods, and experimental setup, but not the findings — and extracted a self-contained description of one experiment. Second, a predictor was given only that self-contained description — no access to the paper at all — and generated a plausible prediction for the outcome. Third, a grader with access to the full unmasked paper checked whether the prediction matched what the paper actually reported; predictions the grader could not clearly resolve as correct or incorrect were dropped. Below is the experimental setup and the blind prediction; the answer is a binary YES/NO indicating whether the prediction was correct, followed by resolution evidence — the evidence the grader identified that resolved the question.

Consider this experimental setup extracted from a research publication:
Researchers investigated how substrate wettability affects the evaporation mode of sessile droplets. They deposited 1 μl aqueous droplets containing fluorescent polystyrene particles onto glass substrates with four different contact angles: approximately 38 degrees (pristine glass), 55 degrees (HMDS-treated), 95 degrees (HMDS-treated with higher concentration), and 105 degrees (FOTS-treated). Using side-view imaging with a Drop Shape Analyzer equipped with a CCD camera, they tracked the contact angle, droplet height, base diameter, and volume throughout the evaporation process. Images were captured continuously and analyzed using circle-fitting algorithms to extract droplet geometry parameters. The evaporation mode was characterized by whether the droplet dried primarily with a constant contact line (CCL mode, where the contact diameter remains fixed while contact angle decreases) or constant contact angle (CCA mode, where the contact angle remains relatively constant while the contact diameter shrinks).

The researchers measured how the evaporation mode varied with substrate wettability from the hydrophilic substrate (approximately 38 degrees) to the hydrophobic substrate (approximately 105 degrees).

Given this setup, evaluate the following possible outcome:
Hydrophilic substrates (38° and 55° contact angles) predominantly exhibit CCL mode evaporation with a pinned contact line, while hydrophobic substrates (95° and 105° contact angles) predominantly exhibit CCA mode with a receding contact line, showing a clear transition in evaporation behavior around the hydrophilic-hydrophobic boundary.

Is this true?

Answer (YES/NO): NO